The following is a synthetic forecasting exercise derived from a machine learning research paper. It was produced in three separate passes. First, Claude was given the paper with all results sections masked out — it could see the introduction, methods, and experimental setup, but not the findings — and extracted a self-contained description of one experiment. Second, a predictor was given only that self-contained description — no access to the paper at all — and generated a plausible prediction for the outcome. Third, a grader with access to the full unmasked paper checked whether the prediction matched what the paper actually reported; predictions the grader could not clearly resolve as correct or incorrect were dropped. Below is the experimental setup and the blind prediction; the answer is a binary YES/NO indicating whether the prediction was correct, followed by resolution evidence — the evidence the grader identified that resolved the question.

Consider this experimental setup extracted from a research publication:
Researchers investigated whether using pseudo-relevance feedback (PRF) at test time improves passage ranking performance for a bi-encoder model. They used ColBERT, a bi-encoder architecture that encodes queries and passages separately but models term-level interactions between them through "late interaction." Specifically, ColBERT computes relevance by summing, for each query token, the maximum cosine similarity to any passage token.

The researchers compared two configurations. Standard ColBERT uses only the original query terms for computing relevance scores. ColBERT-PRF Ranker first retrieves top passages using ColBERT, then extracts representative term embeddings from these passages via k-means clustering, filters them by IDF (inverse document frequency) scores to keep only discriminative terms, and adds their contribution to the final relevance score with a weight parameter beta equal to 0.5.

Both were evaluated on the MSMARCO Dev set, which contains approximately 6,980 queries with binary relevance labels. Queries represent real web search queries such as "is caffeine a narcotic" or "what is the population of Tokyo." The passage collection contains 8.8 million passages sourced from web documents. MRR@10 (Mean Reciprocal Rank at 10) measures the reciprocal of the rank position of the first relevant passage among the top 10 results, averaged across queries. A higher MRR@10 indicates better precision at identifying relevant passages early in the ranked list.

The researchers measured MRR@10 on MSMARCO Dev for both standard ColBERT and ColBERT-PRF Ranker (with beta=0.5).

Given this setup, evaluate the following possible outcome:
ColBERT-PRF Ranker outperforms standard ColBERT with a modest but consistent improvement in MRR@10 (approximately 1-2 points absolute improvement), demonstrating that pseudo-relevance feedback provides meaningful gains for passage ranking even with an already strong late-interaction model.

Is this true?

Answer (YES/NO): NO